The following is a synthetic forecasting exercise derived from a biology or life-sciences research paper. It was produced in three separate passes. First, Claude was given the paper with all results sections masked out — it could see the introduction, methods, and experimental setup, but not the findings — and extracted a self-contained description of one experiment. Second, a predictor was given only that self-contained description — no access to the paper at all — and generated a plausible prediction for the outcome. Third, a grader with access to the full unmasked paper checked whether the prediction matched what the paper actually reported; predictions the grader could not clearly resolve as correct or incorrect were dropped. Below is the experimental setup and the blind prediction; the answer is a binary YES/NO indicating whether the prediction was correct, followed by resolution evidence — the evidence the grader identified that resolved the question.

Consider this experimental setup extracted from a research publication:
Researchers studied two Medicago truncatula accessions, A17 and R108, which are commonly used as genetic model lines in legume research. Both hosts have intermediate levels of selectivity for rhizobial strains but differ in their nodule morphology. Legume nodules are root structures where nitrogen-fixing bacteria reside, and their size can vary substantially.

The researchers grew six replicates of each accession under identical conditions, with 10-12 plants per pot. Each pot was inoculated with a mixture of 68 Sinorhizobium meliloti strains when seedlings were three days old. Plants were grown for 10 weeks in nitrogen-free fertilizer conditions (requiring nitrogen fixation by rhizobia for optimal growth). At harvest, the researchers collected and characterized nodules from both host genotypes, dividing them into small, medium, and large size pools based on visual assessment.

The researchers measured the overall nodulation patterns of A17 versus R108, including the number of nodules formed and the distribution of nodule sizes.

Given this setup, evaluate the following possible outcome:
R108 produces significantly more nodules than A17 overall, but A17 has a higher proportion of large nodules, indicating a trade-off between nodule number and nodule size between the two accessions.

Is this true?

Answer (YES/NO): NO